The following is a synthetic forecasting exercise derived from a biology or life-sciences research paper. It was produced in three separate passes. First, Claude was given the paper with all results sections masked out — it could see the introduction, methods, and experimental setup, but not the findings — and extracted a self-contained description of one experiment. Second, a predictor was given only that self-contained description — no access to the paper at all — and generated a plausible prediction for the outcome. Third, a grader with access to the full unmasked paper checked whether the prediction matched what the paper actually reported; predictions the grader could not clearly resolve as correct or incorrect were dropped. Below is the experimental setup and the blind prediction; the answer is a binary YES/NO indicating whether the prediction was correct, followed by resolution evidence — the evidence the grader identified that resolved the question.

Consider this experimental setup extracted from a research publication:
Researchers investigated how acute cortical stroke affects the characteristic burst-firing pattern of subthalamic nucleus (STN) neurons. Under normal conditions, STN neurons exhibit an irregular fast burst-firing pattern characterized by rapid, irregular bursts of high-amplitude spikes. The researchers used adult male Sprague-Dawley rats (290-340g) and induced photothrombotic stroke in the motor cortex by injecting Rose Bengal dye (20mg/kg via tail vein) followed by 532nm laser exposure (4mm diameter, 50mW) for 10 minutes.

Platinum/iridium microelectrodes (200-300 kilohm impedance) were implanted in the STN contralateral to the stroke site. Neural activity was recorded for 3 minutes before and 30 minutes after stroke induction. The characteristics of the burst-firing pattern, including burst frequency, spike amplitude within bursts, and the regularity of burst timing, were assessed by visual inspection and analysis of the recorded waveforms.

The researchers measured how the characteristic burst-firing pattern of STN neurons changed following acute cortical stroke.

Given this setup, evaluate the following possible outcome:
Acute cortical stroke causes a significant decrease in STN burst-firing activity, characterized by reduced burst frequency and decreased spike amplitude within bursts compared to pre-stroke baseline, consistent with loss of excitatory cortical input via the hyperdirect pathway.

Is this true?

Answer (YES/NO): YES